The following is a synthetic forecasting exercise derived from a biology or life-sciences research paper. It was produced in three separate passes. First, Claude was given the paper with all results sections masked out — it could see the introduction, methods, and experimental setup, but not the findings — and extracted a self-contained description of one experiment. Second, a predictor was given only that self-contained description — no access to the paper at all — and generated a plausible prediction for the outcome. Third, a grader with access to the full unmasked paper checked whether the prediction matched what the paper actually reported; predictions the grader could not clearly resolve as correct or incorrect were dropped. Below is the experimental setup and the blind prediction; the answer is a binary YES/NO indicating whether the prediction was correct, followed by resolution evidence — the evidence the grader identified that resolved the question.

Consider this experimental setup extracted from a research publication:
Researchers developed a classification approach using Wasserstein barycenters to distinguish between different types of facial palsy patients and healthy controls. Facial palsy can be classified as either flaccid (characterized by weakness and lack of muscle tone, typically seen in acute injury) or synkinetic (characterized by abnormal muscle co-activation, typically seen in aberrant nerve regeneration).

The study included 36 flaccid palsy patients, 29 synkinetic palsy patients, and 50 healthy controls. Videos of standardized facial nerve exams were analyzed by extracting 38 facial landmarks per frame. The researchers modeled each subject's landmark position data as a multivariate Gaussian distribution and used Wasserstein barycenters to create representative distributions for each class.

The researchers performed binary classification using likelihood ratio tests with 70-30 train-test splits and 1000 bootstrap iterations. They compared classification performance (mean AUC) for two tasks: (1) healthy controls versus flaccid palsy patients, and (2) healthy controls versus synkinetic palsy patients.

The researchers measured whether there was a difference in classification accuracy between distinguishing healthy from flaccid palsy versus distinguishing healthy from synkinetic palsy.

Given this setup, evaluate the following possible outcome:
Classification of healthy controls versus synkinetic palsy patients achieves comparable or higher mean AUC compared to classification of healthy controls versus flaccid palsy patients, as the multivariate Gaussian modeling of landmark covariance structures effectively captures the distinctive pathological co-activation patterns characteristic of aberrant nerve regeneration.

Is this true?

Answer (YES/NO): NO